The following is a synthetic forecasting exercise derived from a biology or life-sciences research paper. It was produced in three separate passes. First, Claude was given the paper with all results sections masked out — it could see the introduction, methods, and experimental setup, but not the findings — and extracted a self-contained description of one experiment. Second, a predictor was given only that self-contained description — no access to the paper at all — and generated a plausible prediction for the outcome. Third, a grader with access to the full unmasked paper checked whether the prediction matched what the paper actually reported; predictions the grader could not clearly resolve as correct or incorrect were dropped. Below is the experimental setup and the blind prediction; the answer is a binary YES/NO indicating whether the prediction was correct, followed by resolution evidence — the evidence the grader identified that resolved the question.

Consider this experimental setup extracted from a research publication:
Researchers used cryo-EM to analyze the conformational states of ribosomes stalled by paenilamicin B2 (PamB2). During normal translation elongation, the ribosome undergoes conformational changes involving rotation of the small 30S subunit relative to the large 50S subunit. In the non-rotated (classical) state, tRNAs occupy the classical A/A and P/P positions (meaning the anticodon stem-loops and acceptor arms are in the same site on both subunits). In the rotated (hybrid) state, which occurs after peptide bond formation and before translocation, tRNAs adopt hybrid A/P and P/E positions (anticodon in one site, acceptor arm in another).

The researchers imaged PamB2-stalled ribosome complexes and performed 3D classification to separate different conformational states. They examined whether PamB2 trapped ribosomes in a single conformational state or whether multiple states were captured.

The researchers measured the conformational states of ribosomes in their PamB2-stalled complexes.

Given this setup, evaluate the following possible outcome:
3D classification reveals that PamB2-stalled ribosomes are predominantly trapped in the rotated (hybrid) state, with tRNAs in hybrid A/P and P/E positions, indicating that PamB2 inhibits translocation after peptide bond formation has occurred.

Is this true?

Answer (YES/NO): NO